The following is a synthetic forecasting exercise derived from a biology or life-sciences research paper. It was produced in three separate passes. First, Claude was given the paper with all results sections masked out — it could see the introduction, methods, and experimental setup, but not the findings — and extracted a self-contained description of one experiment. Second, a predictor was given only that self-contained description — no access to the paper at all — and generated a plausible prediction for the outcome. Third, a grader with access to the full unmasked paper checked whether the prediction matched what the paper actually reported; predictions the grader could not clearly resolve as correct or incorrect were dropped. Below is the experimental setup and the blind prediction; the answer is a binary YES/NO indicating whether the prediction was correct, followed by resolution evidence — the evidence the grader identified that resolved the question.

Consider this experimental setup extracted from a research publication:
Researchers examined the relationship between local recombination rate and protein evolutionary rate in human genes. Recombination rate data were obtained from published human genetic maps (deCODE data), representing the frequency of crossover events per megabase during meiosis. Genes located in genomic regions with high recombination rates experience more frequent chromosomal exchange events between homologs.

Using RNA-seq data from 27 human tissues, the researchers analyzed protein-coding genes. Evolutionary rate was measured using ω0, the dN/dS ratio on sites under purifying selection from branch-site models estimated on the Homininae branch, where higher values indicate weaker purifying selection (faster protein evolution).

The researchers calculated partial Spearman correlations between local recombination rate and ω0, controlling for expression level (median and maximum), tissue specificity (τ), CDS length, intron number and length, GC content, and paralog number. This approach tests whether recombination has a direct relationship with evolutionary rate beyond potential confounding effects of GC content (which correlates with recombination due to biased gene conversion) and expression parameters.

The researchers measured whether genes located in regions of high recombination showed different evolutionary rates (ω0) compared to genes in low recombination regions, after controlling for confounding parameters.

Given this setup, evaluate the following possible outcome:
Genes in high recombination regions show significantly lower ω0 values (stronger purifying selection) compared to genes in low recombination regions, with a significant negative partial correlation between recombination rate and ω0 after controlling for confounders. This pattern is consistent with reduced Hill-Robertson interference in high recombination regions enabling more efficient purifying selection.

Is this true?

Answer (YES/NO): NO